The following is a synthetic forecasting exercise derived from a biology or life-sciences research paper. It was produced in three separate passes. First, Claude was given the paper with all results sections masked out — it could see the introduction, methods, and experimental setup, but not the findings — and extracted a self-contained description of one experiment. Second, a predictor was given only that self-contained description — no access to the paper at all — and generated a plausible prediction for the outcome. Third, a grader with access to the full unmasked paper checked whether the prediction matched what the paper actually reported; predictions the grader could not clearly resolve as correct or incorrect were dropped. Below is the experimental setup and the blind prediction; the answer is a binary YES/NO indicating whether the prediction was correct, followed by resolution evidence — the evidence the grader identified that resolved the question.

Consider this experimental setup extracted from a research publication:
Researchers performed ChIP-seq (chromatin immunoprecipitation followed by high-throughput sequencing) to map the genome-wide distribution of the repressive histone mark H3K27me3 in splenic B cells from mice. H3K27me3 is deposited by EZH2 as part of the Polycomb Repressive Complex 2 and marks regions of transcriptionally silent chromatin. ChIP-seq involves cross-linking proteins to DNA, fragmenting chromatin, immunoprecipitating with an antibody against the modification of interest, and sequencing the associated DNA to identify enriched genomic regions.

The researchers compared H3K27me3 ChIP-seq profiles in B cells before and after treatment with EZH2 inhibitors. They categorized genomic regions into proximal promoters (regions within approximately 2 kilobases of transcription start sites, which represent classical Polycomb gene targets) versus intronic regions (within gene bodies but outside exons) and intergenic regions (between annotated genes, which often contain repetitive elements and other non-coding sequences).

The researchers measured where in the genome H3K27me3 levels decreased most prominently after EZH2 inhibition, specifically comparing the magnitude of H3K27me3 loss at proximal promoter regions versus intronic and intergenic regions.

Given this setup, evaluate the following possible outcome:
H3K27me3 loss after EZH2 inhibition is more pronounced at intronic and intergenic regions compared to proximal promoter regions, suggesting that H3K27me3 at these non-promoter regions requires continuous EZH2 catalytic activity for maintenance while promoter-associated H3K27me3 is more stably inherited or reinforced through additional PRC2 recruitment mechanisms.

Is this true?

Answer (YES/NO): YES